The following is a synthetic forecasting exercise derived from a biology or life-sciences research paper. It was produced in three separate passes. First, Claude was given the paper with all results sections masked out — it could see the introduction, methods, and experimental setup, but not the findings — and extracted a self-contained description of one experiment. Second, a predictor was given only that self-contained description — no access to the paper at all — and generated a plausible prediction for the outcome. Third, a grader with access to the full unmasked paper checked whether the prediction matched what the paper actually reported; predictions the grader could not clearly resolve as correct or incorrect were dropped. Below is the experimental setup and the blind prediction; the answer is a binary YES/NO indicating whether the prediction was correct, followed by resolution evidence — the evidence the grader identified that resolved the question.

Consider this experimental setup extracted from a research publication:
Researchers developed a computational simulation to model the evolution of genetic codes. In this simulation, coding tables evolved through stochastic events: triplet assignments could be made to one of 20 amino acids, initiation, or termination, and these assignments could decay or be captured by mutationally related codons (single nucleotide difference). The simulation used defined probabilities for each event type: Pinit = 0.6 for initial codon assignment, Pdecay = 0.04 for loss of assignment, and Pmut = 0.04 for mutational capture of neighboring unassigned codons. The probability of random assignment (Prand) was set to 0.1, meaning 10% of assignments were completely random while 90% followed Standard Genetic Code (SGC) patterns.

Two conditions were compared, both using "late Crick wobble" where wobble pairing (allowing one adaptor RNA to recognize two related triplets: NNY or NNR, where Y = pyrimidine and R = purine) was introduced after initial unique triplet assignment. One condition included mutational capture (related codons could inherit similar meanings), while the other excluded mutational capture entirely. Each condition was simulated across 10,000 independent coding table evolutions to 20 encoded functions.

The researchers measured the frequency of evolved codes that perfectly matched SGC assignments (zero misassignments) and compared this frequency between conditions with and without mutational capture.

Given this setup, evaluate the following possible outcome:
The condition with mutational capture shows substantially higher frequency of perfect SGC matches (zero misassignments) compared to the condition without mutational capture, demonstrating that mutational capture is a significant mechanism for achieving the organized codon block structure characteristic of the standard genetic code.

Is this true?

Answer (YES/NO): NO